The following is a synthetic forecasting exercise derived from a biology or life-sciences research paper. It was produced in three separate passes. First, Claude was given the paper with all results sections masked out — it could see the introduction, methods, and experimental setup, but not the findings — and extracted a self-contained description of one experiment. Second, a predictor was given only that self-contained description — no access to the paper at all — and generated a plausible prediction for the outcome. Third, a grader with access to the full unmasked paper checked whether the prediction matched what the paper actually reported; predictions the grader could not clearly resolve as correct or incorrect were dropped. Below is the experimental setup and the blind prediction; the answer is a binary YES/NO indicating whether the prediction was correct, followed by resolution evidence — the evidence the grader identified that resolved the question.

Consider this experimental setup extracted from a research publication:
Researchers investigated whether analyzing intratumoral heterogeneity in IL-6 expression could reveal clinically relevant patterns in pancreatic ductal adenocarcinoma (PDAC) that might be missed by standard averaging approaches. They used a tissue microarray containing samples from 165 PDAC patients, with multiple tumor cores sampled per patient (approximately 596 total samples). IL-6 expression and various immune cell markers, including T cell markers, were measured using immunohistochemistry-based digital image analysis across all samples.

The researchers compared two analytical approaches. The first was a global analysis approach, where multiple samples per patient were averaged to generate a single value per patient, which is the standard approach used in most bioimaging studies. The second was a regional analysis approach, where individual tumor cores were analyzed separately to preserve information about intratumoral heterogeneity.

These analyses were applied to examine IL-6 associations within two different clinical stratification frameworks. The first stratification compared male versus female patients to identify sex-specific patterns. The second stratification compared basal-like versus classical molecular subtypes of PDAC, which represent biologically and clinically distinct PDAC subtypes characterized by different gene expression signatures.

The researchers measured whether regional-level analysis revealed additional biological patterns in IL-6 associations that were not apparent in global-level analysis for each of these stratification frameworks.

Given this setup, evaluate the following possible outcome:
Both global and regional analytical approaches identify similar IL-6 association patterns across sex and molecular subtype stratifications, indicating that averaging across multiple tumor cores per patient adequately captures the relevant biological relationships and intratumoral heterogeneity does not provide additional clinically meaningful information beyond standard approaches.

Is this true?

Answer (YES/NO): NO